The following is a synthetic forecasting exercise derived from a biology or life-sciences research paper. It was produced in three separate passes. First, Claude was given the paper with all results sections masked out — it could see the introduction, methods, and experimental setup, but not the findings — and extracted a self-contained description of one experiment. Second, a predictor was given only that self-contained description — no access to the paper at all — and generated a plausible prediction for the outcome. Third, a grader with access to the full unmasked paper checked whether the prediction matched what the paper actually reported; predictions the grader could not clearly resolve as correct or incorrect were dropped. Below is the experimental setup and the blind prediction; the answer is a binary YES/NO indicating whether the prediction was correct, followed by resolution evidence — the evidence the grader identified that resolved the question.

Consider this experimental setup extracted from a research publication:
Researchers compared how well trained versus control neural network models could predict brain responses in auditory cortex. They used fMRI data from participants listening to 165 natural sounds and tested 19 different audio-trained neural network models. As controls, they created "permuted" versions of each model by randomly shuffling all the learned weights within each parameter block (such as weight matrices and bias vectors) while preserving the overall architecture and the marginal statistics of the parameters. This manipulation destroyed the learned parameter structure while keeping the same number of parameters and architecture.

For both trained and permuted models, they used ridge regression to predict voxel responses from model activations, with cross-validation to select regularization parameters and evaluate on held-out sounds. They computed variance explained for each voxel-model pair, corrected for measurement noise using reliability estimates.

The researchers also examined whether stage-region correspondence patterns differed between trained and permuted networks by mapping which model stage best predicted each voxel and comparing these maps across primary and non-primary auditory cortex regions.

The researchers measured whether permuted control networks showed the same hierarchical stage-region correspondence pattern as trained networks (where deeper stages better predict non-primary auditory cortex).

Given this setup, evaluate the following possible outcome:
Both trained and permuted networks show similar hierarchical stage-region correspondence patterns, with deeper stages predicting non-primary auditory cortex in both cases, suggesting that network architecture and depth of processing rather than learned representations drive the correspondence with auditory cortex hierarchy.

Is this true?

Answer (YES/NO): NO